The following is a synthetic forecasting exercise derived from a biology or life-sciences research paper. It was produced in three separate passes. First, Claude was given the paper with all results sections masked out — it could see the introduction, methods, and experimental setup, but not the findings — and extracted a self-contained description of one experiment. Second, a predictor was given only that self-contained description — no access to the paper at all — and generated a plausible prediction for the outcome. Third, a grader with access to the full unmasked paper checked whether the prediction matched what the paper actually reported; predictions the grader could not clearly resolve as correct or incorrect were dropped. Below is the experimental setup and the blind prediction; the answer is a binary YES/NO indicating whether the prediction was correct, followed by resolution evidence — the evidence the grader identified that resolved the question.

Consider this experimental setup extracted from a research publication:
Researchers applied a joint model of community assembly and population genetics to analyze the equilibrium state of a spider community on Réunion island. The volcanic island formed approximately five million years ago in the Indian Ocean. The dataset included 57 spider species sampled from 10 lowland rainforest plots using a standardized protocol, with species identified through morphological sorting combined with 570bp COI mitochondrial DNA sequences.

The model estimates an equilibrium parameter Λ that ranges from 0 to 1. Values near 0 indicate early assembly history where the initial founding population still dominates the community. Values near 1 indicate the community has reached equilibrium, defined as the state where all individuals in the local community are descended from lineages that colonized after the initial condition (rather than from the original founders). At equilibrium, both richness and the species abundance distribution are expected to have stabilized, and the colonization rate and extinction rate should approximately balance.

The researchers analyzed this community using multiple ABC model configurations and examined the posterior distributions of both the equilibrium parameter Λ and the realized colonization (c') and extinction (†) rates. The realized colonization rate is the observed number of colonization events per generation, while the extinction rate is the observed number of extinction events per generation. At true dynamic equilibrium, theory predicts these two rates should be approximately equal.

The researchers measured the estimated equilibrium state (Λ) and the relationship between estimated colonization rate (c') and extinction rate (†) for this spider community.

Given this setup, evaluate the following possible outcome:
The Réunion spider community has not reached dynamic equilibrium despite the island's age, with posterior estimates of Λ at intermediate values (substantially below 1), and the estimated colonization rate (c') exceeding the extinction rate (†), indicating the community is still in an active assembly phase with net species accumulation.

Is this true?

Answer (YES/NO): NO